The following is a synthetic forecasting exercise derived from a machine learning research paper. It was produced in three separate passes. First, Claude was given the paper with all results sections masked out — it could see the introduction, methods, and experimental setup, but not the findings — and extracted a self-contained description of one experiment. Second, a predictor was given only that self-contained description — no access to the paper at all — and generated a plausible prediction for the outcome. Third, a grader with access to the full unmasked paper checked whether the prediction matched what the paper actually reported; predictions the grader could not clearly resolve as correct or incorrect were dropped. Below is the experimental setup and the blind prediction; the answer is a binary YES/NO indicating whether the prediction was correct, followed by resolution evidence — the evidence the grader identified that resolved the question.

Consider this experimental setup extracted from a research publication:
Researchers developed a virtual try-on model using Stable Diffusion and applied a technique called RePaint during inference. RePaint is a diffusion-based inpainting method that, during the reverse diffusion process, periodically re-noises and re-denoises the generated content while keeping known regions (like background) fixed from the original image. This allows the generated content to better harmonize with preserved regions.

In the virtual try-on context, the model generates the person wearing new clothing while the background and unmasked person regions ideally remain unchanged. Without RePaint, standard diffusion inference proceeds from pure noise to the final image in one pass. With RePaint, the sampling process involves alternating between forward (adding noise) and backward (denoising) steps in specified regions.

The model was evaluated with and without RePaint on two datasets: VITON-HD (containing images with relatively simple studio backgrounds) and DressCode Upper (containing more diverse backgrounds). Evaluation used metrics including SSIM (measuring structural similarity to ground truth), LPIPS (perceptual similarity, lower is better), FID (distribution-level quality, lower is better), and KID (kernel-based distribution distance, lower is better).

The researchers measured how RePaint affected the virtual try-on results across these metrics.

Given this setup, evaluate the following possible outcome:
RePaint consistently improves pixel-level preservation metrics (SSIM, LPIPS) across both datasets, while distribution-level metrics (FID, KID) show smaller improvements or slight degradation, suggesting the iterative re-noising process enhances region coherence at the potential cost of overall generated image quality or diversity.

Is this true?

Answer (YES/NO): NO